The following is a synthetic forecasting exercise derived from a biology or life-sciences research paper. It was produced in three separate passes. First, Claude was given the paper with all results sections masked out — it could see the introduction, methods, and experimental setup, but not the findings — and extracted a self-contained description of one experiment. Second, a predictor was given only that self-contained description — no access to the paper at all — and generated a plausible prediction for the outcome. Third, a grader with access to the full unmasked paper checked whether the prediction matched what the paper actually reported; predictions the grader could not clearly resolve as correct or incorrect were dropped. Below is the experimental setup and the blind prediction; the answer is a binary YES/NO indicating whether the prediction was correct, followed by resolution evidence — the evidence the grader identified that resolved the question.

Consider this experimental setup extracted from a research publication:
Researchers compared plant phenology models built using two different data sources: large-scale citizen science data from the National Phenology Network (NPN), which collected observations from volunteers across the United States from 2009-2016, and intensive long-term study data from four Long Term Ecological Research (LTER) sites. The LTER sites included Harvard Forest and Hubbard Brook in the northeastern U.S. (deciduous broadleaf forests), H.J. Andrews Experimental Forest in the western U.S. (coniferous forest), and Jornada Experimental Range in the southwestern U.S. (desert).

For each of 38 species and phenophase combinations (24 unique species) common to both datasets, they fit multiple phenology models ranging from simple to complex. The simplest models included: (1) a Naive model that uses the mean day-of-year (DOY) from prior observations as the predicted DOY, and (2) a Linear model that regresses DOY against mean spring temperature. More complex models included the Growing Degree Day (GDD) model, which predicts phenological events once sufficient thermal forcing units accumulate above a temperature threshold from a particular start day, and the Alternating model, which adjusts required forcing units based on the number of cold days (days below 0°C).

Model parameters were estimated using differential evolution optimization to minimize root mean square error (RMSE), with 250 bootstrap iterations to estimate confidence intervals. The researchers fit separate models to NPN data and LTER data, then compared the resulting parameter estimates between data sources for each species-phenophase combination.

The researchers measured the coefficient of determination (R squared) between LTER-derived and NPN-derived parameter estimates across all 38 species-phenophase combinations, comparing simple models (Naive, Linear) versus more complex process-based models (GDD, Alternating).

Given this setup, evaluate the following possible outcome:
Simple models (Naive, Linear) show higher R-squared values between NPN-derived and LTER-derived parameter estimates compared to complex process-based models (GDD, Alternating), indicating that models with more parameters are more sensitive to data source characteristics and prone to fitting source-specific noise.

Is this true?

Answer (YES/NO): NO